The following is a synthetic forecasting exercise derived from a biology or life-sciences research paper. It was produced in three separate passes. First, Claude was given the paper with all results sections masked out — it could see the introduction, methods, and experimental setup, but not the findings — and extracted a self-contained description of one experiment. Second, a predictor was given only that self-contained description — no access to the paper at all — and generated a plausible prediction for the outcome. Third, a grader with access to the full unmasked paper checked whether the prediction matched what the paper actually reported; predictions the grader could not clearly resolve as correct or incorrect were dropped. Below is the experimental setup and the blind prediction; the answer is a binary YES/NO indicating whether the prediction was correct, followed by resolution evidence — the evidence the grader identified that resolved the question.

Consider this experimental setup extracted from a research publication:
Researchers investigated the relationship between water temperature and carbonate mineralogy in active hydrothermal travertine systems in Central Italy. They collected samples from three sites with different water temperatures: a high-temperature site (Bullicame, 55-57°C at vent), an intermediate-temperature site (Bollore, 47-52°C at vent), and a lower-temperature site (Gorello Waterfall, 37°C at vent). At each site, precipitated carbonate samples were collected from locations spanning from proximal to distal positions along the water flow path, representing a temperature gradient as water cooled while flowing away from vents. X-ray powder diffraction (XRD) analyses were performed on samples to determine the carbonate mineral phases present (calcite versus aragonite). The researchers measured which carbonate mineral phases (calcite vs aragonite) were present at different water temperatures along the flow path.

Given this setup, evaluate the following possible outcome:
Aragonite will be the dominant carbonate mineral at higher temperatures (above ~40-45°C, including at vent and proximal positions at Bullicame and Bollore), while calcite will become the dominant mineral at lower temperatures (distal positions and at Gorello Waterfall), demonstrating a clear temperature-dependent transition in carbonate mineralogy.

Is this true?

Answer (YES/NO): NO